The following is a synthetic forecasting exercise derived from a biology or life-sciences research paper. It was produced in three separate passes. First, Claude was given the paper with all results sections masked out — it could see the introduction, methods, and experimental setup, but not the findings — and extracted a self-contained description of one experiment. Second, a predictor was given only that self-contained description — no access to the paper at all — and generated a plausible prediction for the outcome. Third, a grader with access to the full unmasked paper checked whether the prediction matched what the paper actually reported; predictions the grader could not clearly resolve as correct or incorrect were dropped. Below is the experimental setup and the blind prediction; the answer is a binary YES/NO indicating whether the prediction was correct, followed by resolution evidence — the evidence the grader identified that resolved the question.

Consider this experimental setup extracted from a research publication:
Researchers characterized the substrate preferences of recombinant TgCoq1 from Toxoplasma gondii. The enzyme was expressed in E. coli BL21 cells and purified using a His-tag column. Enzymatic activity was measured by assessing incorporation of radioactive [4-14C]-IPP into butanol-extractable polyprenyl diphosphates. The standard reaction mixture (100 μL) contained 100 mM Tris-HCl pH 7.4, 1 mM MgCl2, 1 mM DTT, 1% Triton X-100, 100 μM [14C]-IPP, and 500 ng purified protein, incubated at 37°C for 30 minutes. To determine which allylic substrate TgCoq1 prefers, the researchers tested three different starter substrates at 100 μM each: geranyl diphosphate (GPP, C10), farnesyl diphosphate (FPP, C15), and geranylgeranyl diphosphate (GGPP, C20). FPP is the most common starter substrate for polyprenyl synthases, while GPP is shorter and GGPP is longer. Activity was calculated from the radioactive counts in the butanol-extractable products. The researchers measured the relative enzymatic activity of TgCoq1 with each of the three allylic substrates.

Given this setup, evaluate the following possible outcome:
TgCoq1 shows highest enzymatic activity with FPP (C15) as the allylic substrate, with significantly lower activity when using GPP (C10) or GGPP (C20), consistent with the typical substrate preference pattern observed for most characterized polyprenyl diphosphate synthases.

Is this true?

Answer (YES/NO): YES